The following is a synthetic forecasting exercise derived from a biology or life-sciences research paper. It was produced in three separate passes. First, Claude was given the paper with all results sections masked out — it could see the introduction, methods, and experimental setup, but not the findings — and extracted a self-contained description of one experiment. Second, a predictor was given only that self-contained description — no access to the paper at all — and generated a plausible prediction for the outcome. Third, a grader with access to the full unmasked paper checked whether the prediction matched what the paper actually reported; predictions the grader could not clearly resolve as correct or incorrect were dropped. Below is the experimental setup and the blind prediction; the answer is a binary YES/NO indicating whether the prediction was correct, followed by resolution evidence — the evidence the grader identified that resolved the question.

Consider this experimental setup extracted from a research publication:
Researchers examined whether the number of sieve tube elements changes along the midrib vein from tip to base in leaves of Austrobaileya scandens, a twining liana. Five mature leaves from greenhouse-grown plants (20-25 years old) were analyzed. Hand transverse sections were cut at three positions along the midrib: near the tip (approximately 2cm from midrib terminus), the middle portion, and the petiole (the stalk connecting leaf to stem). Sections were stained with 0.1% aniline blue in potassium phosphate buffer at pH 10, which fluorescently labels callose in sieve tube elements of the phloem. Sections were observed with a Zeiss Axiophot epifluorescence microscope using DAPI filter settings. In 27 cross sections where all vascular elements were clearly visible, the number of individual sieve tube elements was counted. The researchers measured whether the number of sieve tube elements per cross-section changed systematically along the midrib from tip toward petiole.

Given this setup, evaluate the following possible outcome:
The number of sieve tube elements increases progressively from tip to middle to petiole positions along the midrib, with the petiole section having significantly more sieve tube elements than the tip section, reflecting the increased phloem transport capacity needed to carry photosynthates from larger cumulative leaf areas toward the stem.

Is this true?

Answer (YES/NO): YES